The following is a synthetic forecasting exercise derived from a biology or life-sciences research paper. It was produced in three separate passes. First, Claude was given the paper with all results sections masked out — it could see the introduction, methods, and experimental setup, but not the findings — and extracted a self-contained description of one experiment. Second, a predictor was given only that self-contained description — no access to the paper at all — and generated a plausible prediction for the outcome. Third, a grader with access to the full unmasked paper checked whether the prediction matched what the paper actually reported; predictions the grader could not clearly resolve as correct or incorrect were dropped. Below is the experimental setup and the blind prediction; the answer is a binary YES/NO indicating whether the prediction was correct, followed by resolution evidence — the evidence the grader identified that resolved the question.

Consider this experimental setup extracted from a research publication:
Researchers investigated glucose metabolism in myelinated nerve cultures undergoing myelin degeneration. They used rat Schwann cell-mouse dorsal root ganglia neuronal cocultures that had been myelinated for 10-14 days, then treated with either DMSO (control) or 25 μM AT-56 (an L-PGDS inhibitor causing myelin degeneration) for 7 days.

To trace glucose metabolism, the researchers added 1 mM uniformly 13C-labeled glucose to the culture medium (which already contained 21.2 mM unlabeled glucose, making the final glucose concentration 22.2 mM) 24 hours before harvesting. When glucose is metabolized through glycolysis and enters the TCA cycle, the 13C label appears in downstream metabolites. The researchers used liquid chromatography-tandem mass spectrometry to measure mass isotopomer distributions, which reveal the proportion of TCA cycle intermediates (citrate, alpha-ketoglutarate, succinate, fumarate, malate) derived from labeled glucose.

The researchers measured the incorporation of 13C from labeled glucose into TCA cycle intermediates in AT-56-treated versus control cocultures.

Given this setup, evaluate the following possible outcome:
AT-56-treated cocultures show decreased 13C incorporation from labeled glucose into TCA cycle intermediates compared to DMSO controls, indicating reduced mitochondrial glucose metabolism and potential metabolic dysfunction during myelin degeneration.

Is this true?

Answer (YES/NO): NO